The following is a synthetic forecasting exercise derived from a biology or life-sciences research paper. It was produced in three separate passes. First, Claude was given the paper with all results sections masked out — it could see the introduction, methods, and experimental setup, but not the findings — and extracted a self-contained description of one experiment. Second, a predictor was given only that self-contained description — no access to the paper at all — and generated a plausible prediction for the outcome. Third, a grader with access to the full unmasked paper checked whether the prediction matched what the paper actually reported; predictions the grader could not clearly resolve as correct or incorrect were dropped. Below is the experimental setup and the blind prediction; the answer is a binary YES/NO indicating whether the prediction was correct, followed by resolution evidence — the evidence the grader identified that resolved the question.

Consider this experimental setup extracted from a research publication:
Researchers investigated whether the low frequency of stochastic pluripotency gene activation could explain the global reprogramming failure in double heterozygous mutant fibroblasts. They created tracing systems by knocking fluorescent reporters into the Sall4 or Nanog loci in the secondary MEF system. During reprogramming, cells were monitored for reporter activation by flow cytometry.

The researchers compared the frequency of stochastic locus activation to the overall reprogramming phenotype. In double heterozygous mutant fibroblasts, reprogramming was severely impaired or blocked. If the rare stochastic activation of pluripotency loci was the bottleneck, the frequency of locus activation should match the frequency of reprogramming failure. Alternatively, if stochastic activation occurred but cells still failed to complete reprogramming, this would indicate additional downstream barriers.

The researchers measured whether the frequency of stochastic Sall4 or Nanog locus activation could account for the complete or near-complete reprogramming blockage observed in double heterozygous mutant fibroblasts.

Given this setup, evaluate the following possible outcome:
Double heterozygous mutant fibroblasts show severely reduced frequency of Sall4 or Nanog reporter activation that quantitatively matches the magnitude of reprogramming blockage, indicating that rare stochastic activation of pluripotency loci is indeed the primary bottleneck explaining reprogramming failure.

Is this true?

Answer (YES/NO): NO